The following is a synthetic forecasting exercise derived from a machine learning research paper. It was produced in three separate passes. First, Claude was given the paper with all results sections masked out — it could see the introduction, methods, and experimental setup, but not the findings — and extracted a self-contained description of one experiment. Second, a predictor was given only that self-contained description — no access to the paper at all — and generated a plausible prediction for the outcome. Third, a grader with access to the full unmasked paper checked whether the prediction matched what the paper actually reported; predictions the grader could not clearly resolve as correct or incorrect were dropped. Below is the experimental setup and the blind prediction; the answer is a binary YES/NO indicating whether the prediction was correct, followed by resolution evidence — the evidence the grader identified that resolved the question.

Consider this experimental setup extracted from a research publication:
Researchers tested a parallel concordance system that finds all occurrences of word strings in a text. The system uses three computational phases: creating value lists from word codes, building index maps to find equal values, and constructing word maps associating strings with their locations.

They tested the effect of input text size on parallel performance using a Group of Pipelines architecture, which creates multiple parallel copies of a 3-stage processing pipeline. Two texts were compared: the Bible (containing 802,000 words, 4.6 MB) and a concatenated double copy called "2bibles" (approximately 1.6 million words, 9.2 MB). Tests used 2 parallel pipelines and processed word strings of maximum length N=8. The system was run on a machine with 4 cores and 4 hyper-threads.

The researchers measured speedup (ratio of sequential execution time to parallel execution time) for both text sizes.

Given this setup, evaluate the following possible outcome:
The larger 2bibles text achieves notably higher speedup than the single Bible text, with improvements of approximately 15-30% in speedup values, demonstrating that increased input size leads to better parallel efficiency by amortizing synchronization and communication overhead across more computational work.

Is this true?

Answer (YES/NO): NO